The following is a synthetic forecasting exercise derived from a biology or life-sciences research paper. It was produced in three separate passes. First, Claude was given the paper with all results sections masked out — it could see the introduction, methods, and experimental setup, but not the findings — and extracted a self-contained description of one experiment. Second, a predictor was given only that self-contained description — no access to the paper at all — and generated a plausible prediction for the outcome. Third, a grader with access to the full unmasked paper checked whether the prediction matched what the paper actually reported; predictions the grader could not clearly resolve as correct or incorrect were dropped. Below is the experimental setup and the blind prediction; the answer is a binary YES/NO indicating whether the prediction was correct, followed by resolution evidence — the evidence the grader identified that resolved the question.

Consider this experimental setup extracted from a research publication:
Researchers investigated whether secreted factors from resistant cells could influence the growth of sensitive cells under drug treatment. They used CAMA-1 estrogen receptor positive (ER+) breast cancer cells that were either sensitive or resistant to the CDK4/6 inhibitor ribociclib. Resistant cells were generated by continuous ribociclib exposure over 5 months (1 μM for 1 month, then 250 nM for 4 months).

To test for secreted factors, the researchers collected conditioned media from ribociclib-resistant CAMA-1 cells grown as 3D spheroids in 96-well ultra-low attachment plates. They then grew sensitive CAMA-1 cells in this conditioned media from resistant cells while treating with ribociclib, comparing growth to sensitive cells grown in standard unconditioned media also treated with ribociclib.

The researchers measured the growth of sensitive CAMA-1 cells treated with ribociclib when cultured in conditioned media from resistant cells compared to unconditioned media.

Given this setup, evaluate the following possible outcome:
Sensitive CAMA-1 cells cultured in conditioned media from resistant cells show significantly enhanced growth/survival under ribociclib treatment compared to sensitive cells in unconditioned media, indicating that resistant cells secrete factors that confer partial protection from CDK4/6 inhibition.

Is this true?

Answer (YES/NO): YES